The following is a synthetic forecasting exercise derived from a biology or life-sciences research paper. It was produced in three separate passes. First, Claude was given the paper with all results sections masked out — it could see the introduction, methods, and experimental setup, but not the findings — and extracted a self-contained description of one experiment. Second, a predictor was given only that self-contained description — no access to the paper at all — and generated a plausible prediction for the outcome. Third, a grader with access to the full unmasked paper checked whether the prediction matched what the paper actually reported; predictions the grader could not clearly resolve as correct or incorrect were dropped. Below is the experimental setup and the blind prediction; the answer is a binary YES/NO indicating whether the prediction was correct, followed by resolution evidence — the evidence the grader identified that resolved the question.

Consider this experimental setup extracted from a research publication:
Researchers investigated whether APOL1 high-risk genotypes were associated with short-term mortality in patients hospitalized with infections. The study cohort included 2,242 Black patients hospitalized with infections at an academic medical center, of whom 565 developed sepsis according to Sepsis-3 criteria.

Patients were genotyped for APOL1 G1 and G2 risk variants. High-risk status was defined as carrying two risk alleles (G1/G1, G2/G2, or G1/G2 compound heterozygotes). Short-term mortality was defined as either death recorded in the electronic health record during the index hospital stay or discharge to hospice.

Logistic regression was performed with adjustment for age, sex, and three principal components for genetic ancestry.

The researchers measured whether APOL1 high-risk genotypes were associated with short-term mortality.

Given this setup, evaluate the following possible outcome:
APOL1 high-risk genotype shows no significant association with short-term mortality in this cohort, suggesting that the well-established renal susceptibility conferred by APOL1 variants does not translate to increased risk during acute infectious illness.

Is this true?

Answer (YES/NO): YES